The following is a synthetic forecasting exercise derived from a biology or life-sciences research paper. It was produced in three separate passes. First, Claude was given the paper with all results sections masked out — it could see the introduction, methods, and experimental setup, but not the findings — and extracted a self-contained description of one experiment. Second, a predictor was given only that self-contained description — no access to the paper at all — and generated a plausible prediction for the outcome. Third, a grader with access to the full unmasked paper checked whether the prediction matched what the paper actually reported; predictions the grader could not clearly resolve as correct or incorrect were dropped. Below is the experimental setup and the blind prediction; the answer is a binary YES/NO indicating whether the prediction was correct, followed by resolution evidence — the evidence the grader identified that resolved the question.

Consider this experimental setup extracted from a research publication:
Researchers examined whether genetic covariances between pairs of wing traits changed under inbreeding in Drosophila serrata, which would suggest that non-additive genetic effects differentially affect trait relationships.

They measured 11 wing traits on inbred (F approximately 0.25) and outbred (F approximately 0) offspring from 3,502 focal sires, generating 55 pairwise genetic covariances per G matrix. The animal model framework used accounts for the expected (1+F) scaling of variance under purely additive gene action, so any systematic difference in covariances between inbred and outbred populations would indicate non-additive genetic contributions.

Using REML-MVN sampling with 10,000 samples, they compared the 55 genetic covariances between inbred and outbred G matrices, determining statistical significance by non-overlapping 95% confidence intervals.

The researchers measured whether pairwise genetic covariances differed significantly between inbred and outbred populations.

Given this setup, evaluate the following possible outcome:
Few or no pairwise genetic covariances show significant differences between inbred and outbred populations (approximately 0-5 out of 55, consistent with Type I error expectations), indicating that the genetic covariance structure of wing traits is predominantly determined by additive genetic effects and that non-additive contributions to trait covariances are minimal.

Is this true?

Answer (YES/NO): YES